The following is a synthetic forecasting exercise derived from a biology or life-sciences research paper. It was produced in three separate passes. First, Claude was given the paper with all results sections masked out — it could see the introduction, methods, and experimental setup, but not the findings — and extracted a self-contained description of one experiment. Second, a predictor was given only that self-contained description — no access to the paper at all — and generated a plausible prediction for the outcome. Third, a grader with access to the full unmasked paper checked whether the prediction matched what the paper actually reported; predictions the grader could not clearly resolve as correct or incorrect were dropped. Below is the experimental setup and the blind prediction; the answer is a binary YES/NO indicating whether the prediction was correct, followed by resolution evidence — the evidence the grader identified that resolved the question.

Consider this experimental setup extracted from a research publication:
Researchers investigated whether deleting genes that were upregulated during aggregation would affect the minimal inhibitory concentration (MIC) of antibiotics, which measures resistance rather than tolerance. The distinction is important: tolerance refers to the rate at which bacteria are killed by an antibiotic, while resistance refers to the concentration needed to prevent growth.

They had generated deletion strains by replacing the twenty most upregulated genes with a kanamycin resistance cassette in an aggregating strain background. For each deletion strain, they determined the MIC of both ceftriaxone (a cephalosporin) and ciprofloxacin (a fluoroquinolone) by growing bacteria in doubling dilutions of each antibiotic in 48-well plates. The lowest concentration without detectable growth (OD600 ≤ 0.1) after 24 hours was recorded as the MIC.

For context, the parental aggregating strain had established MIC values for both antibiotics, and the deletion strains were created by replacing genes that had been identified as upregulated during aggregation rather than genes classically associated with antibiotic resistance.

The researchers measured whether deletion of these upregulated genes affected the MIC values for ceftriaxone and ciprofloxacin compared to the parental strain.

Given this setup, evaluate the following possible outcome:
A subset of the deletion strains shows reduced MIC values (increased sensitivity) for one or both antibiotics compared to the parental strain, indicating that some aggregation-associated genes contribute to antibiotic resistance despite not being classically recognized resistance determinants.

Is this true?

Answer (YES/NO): YES